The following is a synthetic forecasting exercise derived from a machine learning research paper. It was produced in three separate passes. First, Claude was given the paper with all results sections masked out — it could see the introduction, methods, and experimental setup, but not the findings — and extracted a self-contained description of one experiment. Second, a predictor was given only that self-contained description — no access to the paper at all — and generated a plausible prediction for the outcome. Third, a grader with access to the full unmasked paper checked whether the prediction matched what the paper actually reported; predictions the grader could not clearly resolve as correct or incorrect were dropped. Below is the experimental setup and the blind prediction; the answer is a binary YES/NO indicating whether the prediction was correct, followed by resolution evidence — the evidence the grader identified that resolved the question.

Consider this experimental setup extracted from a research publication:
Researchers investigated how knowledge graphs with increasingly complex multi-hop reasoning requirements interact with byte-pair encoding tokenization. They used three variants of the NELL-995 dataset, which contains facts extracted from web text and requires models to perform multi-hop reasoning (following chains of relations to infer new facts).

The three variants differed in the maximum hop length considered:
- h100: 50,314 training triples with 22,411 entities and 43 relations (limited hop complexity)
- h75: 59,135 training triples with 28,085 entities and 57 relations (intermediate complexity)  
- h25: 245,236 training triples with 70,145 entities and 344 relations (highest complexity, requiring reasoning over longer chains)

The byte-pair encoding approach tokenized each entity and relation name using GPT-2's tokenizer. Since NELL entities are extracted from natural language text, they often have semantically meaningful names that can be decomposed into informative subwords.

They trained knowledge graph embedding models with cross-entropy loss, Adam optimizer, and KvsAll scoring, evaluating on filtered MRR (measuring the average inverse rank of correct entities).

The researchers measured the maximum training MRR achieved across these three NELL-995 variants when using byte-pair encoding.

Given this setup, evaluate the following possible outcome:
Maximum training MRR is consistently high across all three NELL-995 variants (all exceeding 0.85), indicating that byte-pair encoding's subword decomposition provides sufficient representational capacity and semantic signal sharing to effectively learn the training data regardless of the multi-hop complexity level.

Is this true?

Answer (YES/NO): NO